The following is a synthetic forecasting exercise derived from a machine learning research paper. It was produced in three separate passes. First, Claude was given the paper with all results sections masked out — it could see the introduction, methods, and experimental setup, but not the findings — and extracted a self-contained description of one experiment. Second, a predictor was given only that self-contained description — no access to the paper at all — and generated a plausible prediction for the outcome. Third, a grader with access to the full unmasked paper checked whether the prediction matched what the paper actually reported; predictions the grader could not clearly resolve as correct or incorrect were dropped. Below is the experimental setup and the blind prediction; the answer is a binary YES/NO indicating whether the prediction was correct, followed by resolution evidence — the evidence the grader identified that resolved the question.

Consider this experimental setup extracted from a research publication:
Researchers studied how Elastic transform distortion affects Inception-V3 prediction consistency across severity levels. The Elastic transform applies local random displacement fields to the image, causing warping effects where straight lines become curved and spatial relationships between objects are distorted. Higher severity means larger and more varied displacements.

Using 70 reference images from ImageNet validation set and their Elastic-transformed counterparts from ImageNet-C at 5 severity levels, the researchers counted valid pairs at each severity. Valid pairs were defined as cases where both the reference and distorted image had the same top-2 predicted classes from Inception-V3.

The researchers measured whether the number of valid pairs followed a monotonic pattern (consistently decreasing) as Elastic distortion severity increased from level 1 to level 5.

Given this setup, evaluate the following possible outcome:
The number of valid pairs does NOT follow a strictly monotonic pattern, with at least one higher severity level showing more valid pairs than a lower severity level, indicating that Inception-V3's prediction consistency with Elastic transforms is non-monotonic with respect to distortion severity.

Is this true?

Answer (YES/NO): YES